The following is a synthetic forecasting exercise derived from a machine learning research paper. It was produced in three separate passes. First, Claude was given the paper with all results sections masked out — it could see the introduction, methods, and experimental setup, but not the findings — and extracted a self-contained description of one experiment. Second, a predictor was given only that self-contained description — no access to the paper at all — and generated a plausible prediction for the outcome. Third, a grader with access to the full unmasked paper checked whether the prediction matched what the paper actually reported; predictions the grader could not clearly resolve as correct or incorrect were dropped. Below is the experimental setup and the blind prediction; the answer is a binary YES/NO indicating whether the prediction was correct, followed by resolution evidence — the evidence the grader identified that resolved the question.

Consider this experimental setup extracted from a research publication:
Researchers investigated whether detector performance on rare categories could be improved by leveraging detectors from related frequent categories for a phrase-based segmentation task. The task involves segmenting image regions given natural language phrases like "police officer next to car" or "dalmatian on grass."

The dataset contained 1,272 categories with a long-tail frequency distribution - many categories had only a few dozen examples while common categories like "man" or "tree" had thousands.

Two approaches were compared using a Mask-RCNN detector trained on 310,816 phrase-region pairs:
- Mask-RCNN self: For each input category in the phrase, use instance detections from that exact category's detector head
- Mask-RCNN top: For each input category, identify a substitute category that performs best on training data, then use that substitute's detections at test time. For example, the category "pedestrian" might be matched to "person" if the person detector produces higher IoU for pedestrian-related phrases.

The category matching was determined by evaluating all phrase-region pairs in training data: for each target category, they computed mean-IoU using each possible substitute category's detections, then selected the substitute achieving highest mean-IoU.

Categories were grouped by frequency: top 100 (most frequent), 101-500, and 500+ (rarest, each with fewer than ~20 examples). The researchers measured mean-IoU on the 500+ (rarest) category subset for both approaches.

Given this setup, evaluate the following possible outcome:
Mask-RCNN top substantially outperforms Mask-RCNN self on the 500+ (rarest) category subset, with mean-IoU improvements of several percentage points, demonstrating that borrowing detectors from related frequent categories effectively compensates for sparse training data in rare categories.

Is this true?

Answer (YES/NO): YES